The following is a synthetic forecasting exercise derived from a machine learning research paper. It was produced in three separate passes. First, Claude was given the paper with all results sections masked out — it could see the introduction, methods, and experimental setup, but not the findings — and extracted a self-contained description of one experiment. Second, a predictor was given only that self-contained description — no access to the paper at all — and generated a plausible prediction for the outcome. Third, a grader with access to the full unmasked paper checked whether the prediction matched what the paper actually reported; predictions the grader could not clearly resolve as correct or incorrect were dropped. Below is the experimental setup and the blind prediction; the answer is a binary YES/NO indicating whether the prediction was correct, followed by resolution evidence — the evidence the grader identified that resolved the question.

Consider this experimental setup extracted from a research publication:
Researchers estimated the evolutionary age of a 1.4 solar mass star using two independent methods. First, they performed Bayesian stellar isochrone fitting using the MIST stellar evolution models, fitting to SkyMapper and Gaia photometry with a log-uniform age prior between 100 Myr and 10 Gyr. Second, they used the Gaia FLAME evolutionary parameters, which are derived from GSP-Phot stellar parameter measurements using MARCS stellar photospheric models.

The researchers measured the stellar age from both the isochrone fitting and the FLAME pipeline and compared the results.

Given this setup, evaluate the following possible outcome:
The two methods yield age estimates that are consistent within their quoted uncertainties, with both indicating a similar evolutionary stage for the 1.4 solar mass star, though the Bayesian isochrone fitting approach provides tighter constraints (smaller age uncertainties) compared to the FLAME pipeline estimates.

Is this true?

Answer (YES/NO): NO